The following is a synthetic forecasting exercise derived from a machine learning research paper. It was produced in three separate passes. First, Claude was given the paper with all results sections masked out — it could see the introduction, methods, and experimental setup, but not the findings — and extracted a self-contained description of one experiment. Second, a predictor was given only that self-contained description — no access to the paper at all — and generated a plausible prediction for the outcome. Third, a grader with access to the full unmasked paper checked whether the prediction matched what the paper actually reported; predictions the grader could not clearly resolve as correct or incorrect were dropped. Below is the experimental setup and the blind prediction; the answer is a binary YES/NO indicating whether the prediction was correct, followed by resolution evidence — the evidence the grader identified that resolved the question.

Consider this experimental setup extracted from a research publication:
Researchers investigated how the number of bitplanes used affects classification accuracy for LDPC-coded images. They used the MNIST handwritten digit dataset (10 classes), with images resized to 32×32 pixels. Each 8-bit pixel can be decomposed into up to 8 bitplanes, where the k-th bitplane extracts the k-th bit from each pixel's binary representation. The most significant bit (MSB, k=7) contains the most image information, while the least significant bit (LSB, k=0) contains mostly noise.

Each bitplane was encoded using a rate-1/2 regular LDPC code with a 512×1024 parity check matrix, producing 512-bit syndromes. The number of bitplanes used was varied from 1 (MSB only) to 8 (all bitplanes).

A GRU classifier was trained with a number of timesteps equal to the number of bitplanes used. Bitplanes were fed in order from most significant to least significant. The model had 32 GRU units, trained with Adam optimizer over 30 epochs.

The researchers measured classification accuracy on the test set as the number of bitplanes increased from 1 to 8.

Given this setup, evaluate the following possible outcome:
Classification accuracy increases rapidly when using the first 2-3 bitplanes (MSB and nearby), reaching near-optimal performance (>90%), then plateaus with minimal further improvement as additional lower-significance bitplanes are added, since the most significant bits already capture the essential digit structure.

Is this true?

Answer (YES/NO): NO